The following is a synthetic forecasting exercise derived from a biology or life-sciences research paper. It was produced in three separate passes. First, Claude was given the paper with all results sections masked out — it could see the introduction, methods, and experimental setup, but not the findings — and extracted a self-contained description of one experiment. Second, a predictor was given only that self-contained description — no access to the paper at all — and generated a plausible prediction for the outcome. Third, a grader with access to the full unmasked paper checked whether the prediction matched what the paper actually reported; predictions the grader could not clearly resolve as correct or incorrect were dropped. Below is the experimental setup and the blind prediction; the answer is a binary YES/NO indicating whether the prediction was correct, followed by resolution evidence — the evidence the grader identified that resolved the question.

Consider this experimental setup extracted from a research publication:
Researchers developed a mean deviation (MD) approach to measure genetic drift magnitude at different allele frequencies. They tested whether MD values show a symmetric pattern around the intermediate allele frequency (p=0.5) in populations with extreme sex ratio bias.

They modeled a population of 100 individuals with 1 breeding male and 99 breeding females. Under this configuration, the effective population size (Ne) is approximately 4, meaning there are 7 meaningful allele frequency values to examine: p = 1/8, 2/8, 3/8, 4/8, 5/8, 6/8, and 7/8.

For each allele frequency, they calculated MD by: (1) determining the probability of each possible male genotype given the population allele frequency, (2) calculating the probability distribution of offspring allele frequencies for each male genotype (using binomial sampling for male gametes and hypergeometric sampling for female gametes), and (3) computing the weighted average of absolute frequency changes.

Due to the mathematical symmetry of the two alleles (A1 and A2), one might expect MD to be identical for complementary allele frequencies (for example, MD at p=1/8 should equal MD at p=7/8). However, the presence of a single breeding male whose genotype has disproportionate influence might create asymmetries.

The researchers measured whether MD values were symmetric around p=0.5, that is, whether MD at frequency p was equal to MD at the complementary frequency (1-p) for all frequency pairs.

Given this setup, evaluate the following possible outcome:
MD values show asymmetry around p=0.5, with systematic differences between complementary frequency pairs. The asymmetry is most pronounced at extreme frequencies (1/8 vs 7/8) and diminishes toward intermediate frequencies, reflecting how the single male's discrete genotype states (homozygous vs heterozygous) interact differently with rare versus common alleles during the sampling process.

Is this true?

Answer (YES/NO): NO